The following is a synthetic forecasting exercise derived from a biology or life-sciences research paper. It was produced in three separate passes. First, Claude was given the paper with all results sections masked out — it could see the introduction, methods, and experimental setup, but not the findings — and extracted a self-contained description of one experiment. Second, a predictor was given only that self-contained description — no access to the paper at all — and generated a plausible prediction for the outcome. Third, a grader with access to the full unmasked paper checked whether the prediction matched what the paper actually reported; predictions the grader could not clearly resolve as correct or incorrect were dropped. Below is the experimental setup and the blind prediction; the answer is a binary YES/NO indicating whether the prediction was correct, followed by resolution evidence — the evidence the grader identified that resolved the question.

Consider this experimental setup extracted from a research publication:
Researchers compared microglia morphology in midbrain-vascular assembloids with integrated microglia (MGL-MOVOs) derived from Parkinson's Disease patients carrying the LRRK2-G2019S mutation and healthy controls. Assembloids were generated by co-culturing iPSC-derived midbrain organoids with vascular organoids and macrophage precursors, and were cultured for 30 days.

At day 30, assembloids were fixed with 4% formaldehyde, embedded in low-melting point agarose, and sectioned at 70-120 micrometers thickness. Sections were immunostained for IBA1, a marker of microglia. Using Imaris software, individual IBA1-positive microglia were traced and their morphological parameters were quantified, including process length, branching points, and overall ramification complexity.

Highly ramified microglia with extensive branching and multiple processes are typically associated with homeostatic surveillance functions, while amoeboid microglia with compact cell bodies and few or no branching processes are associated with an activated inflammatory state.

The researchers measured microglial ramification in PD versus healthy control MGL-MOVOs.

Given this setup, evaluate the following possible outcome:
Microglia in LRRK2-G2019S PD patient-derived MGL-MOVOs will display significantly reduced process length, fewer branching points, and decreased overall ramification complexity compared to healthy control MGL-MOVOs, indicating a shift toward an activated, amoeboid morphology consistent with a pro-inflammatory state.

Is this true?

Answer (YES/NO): YES